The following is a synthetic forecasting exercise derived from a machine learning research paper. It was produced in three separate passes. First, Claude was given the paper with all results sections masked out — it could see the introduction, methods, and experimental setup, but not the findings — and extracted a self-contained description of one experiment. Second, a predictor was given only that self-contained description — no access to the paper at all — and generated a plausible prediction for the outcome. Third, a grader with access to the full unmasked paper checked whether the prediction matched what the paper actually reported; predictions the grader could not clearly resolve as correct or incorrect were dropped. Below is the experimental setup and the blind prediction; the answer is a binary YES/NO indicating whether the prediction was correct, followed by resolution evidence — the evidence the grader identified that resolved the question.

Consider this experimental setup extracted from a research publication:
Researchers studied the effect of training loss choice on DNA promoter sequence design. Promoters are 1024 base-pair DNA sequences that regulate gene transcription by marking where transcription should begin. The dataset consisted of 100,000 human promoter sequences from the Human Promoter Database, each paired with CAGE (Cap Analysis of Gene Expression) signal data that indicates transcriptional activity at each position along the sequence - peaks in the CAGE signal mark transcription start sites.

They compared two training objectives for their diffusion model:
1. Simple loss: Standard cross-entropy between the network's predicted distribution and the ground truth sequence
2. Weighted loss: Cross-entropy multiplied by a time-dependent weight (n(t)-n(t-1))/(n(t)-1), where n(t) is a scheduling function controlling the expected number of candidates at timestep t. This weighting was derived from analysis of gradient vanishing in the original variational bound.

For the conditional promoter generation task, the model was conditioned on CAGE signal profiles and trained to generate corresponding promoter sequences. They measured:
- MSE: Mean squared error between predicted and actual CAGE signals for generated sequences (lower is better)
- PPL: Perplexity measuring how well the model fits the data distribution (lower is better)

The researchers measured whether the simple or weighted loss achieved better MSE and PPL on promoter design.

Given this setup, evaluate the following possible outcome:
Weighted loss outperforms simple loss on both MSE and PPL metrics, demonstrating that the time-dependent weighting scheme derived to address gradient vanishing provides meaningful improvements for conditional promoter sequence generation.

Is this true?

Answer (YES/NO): YES